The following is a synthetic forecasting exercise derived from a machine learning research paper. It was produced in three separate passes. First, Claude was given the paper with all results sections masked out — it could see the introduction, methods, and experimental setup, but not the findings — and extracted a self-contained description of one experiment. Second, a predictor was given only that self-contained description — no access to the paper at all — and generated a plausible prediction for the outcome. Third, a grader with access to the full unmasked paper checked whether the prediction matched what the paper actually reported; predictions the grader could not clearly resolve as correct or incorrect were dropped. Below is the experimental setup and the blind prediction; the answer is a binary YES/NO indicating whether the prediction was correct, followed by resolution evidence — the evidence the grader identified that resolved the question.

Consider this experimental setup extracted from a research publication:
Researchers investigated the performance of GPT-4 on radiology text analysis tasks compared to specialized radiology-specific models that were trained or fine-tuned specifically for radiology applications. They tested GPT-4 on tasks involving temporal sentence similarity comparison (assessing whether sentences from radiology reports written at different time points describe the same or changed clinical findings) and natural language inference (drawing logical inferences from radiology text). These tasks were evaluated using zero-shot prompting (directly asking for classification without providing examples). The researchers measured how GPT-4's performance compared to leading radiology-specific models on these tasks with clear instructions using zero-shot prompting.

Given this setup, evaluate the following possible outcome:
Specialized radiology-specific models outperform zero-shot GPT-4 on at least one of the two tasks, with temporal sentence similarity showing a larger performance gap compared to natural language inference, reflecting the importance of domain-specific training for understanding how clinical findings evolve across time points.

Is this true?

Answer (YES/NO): NO